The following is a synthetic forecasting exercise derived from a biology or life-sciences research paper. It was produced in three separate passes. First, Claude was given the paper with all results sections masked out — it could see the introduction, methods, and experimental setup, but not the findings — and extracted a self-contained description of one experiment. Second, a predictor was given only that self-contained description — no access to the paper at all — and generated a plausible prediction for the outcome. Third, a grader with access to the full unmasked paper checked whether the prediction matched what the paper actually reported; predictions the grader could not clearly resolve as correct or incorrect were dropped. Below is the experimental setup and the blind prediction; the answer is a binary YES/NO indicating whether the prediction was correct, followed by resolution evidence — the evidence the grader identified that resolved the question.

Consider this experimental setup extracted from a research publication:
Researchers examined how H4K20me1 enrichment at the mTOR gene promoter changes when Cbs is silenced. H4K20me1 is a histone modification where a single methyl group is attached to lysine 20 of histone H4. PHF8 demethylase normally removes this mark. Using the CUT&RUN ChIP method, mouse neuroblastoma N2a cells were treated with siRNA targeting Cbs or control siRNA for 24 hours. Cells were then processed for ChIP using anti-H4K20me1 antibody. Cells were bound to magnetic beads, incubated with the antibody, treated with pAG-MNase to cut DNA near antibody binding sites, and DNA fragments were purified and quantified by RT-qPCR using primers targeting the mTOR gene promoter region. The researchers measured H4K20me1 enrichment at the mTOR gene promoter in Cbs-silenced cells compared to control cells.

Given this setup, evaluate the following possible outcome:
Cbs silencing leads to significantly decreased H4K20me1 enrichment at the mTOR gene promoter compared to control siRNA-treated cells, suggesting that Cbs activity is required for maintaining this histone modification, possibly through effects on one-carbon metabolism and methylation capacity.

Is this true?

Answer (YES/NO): NO